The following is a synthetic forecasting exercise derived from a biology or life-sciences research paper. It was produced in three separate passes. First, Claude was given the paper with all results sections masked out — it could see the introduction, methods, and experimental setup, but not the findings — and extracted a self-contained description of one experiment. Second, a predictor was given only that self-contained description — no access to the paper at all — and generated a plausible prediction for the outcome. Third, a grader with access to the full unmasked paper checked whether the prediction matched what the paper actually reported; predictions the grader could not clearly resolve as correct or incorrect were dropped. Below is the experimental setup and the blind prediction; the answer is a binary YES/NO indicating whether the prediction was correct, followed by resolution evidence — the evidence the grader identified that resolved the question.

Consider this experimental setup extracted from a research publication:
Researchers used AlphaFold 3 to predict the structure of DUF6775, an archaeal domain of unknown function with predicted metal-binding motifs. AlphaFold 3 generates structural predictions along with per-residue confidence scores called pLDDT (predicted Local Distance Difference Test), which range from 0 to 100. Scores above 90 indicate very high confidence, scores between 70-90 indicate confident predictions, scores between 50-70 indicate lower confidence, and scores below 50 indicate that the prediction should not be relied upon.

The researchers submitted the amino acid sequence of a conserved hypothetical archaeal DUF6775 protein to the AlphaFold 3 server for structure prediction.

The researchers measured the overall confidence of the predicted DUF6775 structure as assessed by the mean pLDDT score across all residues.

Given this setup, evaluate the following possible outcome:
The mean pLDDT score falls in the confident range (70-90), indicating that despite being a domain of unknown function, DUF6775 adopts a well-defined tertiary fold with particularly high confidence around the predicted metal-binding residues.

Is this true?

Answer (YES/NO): NO